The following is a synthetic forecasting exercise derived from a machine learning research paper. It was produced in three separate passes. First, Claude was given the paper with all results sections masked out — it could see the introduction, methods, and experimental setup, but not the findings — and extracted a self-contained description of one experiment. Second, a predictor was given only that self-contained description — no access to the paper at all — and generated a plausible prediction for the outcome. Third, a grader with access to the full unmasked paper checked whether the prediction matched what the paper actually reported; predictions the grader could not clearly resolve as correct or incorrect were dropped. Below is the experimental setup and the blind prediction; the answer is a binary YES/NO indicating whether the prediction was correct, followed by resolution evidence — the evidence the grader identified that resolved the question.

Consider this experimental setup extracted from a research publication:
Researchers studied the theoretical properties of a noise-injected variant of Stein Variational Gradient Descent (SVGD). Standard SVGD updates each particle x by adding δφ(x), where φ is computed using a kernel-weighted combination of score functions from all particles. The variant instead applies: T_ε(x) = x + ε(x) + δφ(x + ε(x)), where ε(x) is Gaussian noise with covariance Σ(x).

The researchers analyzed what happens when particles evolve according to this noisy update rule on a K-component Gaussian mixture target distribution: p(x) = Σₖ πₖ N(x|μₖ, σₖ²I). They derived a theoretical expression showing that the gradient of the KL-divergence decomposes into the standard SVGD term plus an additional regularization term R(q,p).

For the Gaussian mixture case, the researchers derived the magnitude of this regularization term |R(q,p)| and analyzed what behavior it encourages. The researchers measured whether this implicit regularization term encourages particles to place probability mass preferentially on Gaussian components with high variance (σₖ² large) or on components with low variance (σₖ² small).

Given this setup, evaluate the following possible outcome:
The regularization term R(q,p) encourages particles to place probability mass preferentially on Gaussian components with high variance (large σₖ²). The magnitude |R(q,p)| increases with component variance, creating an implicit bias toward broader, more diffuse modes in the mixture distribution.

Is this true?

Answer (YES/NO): NO